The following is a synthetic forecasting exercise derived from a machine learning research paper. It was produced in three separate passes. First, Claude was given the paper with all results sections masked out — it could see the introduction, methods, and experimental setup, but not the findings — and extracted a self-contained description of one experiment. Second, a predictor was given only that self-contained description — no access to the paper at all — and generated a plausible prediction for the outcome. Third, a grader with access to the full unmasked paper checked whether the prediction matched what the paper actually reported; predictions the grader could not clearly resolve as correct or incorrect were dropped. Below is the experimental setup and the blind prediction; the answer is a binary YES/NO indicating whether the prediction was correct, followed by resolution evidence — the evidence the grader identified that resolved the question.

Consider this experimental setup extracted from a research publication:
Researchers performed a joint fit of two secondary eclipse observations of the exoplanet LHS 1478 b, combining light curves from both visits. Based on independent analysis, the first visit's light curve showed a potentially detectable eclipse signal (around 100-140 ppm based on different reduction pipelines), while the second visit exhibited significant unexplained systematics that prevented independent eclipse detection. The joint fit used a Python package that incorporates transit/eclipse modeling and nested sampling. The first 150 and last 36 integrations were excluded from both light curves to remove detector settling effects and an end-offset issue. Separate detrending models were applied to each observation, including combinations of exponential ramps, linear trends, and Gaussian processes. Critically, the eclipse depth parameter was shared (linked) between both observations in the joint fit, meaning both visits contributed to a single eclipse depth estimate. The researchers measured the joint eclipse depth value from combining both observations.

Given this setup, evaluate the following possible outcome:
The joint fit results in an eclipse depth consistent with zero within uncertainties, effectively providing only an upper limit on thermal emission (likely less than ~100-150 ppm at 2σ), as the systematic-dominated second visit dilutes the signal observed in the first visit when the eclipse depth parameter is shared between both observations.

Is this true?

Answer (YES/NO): NO